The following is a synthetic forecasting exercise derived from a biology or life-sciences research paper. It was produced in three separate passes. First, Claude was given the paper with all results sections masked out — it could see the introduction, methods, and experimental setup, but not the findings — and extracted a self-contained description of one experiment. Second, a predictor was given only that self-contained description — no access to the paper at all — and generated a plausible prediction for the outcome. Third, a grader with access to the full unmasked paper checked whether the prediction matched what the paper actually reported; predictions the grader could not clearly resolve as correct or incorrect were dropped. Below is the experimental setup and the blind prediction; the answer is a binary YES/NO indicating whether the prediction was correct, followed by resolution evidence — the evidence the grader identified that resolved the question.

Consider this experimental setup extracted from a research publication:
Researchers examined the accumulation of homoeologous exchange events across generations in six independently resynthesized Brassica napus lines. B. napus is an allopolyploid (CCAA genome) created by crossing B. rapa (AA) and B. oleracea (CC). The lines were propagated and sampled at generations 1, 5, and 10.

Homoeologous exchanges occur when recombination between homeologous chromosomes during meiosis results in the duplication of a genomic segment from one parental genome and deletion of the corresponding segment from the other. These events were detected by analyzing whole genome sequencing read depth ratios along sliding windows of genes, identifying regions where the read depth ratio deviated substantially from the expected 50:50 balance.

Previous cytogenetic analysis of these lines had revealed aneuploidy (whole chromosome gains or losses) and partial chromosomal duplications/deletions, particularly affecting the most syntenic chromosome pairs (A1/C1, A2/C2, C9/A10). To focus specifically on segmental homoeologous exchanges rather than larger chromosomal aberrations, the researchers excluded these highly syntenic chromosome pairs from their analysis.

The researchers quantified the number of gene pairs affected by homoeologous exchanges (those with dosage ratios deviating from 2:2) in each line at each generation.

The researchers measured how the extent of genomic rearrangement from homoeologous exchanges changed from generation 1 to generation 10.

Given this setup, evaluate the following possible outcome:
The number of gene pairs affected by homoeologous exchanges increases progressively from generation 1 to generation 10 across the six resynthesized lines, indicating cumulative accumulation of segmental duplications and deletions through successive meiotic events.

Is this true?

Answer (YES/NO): YES